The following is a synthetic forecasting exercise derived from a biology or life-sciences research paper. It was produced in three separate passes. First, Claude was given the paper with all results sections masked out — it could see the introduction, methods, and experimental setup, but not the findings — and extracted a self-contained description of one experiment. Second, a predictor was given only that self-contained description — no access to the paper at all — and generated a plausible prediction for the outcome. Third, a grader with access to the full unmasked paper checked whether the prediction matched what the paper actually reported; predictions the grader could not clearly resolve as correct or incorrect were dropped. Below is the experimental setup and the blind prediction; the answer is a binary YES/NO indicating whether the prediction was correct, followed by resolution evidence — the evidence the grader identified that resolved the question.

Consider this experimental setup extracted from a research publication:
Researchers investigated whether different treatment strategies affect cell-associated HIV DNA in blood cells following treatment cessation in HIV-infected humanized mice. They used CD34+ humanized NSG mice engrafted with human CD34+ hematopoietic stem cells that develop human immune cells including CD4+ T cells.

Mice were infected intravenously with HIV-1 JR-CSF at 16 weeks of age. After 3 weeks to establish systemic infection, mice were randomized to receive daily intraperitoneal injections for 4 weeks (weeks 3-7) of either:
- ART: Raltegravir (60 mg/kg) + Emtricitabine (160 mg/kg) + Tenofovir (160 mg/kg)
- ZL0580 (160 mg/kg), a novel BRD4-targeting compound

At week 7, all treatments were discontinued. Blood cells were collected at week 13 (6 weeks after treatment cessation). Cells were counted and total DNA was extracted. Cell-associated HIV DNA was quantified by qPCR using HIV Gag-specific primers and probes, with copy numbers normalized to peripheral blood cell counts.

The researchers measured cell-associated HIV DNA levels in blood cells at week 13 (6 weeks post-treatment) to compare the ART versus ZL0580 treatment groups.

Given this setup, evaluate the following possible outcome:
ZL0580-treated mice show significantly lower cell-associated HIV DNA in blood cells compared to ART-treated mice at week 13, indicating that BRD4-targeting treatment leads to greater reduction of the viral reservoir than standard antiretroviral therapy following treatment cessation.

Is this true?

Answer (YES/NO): NO